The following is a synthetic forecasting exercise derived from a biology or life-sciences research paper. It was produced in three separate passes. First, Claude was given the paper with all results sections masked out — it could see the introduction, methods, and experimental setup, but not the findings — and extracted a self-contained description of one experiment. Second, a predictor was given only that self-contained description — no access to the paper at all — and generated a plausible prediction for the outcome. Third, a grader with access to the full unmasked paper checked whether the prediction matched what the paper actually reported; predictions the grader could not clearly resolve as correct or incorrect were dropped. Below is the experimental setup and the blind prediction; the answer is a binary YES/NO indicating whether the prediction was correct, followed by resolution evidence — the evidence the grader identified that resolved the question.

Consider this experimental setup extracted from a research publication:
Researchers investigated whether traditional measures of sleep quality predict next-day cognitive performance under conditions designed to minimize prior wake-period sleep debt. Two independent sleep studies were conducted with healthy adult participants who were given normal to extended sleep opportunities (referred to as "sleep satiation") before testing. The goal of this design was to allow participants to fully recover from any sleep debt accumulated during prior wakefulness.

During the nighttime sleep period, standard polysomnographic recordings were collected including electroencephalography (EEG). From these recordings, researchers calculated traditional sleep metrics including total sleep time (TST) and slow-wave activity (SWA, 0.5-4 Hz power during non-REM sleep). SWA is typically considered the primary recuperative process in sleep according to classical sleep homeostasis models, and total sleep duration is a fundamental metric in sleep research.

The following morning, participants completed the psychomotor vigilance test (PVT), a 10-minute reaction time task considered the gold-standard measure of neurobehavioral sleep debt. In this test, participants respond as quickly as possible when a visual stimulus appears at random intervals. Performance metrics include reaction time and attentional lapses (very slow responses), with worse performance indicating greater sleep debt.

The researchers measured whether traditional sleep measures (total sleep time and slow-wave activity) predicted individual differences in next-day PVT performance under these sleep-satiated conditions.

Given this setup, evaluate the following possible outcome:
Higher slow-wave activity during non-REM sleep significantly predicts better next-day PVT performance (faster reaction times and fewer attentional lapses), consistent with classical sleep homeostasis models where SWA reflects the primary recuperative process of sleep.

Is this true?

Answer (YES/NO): NO